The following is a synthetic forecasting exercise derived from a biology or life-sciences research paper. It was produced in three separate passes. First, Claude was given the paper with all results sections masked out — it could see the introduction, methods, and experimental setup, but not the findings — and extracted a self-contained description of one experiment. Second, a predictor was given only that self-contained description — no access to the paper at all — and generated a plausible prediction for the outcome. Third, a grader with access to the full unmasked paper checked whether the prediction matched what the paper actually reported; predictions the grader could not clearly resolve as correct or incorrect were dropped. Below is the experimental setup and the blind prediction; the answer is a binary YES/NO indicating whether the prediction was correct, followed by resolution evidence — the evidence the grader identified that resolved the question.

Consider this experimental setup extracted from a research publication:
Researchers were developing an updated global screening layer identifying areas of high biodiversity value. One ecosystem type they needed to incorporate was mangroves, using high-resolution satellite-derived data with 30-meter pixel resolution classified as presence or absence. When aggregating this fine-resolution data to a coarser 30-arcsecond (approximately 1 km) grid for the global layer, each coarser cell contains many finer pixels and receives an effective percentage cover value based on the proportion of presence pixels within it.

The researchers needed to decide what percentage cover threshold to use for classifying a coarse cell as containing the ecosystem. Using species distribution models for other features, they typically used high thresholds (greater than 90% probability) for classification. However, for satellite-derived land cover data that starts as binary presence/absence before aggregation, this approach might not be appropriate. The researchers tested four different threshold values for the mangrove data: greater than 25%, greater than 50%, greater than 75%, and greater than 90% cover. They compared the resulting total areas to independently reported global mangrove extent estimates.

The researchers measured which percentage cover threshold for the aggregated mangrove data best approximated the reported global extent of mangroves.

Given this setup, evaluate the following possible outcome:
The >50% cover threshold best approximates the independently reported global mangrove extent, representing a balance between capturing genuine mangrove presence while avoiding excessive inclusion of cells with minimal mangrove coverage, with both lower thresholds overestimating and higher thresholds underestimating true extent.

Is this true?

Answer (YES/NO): YES